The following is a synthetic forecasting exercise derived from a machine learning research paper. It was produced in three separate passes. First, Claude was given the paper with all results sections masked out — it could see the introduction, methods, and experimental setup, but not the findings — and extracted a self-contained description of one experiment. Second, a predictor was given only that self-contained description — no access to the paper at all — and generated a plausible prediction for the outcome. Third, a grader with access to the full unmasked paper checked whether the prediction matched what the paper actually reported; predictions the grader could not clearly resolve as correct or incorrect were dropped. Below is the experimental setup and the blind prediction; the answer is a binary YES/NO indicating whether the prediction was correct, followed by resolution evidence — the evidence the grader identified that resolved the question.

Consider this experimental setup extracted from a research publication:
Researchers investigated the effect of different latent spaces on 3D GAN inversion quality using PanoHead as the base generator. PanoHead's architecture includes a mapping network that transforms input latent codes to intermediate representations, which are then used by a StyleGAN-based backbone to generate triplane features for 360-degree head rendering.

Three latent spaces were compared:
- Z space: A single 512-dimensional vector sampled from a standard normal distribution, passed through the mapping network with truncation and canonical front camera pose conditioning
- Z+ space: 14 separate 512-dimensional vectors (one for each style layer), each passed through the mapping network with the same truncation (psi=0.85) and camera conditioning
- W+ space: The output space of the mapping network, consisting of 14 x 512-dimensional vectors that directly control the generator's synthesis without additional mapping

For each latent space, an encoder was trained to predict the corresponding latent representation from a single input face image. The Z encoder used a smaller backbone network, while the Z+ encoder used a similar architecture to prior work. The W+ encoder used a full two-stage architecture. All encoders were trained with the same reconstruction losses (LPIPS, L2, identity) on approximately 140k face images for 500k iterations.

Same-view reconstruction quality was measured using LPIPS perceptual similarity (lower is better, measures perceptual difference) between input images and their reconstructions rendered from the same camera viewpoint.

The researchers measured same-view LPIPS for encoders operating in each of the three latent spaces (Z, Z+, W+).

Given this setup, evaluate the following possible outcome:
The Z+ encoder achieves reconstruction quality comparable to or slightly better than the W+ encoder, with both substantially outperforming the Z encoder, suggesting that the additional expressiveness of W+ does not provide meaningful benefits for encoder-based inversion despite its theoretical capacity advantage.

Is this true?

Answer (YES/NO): NO